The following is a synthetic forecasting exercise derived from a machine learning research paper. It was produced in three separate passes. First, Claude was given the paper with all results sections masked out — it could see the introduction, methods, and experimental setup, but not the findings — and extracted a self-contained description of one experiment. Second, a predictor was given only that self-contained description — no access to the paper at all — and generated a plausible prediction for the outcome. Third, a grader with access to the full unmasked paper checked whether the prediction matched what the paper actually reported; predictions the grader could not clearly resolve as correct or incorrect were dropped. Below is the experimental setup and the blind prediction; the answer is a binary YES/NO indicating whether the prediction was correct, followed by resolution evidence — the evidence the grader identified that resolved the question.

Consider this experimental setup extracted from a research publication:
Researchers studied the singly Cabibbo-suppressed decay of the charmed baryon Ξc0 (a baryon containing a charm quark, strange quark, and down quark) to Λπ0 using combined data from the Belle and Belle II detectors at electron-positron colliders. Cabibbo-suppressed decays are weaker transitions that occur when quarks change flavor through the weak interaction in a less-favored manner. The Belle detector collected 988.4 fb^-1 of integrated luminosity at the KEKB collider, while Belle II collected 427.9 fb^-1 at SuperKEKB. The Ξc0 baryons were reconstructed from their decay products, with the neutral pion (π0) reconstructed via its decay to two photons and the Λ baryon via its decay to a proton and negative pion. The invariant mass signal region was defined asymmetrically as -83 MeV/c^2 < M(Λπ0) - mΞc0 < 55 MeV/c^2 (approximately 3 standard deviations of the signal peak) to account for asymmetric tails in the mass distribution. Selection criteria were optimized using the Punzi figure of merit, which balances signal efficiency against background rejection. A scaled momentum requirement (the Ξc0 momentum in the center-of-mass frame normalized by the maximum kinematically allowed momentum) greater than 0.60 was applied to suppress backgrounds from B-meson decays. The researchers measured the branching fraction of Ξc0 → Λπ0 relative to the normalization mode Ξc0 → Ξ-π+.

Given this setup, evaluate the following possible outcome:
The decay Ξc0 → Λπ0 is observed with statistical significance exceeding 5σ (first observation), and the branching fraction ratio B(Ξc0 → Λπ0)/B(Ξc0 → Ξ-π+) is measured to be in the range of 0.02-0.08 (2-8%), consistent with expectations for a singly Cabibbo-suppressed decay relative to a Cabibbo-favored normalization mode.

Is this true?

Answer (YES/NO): NO